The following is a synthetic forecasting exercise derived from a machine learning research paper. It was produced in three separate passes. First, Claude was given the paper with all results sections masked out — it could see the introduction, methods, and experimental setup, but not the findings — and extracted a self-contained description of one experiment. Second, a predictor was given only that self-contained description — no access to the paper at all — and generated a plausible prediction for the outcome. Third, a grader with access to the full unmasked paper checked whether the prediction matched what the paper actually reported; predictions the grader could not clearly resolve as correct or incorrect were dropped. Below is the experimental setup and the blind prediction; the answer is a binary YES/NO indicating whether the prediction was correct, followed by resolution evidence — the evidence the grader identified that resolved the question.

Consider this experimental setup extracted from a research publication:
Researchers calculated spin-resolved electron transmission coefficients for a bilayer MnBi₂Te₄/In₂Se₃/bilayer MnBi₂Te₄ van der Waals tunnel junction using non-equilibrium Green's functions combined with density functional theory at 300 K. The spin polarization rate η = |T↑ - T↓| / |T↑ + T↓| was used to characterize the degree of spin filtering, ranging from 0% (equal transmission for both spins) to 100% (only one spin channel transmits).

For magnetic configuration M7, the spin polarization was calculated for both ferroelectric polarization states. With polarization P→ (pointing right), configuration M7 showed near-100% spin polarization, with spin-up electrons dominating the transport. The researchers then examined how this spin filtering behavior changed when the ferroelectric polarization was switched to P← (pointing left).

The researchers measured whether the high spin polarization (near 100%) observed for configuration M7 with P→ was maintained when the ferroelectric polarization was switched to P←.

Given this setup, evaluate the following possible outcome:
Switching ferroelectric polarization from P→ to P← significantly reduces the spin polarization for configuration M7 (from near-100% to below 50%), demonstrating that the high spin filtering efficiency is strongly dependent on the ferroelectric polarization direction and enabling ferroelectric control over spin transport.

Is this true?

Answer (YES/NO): YES